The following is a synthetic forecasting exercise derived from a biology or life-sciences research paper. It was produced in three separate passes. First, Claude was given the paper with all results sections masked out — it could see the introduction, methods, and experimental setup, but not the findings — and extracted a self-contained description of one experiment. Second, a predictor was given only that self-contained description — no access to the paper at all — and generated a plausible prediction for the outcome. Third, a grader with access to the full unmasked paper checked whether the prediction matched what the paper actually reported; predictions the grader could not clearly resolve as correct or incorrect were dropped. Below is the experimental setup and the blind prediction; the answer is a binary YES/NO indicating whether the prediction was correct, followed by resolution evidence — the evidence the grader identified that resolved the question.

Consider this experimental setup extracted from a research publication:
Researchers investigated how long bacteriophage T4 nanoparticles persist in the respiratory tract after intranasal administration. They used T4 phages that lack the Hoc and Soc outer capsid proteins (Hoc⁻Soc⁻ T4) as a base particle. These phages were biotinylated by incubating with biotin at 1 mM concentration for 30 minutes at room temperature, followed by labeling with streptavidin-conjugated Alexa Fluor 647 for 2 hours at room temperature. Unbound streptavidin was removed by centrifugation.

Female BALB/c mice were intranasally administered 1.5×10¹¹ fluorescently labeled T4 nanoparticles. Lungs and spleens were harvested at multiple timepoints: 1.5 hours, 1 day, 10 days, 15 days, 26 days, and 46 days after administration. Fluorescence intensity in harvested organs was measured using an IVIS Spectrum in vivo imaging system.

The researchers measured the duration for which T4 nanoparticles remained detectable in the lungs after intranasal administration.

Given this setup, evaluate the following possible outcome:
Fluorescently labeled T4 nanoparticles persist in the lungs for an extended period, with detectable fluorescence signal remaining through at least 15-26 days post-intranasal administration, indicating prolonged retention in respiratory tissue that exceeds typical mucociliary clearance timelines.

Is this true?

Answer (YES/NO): YES